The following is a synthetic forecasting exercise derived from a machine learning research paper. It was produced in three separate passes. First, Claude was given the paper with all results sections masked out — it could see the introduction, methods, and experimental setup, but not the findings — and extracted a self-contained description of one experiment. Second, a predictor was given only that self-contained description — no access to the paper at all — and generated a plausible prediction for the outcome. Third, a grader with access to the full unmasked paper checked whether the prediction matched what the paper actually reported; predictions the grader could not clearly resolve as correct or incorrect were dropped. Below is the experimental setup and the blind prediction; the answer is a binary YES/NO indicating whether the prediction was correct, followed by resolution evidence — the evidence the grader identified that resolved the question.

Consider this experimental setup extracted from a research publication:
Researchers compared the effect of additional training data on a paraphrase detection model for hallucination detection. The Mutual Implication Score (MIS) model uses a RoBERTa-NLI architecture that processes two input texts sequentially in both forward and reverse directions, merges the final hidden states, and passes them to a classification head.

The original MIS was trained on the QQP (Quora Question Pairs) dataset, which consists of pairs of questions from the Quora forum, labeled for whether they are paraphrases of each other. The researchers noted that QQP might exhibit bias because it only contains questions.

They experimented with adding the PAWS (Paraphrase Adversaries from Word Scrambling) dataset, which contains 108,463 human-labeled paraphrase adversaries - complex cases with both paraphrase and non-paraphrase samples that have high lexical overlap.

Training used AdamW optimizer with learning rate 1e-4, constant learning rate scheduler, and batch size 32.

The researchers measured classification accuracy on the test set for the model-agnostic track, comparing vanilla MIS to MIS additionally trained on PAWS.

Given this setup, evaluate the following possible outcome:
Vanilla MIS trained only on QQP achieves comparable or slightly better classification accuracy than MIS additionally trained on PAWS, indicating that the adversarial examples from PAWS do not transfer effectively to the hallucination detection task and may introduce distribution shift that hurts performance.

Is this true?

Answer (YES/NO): NO